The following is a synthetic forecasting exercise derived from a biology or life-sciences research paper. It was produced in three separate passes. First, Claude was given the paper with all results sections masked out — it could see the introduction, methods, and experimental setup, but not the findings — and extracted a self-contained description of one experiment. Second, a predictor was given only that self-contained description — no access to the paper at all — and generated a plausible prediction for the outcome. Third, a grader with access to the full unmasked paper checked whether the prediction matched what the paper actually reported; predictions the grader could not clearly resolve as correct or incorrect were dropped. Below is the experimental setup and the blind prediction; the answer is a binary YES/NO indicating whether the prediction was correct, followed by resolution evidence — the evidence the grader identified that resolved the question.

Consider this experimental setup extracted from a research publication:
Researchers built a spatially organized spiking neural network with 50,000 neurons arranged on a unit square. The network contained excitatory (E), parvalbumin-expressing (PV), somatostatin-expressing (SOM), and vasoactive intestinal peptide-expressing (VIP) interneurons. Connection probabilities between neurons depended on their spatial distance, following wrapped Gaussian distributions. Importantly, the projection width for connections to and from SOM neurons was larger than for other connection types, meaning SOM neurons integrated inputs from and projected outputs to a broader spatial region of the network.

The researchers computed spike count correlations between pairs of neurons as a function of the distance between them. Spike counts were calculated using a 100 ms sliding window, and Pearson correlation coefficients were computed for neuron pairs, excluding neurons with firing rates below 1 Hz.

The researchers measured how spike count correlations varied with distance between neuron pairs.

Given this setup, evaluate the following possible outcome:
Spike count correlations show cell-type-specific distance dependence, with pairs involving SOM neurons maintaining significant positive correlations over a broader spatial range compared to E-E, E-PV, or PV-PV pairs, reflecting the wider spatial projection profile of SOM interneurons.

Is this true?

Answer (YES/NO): YES